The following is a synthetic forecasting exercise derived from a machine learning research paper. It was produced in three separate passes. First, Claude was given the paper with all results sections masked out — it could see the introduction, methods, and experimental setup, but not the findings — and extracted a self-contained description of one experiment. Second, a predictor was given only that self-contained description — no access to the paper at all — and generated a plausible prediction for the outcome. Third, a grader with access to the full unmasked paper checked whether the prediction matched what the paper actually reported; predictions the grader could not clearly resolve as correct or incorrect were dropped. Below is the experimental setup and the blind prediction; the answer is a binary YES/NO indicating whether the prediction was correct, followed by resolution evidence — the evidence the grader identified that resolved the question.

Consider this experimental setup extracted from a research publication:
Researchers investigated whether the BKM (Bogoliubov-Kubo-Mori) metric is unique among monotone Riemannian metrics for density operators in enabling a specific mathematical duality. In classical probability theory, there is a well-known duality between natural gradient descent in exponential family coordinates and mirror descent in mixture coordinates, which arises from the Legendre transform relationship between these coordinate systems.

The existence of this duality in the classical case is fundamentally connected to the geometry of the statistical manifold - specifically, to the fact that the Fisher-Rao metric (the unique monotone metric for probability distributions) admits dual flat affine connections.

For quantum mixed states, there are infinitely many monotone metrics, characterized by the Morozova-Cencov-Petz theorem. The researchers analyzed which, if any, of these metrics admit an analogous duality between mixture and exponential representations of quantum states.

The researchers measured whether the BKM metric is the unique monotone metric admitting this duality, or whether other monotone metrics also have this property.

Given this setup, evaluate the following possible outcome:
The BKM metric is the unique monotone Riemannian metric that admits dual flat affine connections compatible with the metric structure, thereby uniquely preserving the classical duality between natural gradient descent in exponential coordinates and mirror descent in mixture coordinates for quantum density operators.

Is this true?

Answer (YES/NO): YES